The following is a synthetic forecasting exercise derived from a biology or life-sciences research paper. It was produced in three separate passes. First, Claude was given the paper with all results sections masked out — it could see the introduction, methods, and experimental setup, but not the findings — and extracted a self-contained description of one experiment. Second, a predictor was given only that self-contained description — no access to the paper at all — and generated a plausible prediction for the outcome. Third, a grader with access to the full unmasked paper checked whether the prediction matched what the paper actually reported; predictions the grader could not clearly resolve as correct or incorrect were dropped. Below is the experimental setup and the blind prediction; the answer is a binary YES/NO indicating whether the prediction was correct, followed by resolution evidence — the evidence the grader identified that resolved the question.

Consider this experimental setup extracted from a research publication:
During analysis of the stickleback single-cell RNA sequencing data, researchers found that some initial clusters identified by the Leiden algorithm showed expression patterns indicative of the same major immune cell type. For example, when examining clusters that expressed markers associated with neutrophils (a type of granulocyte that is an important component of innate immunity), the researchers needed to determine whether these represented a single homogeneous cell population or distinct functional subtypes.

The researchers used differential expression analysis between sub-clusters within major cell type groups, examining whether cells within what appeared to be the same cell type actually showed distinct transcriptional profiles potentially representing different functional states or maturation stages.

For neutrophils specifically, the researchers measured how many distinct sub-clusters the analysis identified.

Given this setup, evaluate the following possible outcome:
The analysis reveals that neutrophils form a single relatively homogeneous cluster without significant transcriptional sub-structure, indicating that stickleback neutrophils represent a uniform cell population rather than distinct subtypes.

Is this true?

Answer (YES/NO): NO